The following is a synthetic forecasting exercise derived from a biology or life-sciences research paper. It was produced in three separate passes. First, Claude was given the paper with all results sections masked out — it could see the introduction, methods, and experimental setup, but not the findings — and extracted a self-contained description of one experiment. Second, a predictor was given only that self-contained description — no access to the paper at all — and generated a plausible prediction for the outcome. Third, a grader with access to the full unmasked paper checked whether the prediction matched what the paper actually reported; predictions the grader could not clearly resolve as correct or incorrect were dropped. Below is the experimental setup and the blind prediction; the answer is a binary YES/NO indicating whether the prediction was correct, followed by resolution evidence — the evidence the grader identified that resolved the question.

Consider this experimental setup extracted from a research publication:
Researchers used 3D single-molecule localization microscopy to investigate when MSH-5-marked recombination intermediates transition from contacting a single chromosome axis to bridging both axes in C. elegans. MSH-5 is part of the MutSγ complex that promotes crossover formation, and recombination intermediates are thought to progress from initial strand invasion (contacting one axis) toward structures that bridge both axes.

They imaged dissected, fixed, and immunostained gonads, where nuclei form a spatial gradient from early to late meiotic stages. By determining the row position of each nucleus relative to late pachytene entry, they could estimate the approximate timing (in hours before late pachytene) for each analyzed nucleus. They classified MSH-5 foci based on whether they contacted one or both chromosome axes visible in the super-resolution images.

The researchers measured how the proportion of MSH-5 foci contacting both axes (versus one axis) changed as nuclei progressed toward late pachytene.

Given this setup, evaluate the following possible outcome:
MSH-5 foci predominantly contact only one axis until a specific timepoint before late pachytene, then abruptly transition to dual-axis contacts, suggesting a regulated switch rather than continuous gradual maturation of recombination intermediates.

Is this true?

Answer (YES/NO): NO